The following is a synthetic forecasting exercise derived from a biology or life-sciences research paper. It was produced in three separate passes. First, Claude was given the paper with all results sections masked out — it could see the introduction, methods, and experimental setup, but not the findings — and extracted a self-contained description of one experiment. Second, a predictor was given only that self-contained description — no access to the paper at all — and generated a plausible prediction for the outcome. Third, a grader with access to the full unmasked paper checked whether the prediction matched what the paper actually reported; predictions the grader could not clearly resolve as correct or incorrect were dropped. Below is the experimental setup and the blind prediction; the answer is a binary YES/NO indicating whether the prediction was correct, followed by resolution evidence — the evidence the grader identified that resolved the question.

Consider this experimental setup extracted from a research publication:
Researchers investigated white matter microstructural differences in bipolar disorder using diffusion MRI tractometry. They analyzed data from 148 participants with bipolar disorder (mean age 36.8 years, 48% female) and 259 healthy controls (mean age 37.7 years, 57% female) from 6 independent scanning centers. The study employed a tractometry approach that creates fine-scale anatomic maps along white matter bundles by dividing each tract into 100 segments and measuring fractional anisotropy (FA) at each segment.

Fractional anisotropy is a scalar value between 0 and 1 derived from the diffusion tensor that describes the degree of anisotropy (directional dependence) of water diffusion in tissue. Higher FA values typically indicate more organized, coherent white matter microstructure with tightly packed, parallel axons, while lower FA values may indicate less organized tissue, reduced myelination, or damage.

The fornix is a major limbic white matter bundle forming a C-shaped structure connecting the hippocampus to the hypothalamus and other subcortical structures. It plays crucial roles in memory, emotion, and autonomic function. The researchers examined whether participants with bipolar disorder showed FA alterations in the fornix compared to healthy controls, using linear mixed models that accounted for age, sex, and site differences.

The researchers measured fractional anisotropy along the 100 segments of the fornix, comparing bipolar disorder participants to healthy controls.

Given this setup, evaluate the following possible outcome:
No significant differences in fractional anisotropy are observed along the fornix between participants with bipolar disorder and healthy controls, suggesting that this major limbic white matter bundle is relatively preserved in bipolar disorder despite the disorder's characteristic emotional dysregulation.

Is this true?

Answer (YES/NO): NO